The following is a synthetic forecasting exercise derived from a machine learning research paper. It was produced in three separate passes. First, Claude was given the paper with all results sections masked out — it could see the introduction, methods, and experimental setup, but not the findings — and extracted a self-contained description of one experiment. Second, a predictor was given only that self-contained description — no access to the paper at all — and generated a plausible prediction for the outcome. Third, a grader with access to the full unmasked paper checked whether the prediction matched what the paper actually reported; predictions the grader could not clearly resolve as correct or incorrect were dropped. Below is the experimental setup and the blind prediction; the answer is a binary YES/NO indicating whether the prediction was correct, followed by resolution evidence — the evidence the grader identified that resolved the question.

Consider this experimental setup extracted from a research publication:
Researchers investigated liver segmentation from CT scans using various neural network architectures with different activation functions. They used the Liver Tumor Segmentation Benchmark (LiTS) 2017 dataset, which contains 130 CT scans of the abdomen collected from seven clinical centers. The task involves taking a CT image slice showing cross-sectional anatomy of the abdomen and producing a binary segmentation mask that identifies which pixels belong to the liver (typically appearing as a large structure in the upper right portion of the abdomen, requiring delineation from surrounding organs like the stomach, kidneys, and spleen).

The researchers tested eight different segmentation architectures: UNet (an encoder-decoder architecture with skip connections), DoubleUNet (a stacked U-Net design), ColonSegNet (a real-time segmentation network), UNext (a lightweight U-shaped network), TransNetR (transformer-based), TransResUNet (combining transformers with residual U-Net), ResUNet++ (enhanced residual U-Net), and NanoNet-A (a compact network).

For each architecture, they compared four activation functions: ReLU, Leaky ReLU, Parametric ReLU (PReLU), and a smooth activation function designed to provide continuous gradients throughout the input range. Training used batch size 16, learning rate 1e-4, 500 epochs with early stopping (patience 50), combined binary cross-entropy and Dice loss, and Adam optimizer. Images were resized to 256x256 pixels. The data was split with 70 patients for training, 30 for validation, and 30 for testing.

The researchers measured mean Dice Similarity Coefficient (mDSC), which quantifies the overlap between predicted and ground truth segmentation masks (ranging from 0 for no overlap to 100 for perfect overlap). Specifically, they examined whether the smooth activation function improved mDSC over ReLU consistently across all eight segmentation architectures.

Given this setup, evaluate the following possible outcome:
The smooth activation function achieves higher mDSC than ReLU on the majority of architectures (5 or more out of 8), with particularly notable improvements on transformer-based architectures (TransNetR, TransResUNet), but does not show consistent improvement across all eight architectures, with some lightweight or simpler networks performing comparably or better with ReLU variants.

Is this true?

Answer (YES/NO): NO